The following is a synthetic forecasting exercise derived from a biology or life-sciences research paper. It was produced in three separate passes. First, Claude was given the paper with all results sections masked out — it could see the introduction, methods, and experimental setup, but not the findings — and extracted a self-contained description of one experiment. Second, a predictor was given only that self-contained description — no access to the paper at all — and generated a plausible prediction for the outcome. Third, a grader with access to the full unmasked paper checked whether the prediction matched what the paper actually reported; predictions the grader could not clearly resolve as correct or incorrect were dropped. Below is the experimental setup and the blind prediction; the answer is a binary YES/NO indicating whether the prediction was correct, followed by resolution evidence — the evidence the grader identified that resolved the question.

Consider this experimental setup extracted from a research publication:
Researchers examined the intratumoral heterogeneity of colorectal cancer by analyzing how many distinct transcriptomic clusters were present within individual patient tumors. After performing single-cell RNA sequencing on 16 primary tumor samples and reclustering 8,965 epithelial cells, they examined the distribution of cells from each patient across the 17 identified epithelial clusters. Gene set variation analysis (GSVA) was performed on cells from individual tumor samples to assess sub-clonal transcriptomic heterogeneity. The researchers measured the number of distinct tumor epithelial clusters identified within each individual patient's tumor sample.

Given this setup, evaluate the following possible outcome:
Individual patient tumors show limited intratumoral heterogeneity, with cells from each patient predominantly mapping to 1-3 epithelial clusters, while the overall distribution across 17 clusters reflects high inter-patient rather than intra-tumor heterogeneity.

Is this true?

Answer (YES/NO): NO